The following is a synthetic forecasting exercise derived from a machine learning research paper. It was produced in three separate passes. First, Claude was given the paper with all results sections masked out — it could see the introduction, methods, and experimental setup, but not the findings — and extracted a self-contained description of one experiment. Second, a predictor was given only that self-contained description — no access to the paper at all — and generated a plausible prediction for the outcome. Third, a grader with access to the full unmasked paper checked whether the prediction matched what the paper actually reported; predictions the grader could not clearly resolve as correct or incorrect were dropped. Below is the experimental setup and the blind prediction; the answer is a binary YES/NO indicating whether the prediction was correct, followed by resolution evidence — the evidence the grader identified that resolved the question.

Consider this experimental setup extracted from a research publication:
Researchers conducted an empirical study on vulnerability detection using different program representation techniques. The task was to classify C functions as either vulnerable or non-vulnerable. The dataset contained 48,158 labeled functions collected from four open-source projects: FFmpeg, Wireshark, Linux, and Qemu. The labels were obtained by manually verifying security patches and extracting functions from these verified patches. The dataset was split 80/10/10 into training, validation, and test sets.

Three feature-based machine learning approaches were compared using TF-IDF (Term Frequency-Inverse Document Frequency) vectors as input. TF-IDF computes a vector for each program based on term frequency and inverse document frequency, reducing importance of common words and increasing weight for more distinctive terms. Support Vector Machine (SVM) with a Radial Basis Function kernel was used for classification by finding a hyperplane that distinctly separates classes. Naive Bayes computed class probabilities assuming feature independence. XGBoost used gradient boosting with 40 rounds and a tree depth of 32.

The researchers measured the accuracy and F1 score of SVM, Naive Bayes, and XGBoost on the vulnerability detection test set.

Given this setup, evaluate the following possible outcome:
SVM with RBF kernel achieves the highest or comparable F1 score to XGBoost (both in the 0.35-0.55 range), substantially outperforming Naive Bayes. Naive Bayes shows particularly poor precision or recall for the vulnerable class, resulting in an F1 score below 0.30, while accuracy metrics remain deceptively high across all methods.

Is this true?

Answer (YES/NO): NO